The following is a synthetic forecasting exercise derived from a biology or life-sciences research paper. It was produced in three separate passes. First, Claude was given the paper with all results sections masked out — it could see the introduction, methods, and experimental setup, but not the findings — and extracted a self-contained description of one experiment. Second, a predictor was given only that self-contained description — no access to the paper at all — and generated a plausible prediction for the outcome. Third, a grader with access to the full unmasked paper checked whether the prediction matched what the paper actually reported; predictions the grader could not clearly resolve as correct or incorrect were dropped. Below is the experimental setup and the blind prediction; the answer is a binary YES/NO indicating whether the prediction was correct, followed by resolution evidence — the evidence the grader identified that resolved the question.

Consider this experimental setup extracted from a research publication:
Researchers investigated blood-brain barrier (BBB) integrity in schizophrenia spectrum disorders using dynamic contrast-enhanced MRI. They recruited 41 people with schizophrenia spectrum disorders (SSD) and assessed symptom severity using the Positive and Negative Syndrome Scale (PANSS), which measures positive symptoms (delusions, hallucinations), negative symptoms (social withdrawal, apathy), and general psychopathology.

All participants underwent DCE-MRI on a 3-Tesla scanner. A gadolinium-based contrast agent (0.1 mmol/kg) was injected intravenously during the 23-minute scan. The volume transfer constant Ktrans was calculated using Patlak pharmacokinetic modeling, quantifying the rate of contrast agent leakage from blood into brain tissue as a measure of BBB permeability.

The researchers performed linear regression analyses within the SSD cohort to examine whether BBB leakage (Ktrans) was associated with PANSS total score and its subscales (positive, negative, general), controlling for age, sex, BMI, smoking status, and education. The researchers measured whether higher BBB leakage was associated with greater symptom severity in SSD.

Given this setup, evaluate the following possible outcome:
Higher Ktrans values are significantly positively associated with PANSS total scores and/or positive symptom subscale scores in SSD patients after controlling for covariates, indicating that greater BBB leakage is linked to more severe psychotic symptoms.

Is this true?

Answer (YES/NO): NO